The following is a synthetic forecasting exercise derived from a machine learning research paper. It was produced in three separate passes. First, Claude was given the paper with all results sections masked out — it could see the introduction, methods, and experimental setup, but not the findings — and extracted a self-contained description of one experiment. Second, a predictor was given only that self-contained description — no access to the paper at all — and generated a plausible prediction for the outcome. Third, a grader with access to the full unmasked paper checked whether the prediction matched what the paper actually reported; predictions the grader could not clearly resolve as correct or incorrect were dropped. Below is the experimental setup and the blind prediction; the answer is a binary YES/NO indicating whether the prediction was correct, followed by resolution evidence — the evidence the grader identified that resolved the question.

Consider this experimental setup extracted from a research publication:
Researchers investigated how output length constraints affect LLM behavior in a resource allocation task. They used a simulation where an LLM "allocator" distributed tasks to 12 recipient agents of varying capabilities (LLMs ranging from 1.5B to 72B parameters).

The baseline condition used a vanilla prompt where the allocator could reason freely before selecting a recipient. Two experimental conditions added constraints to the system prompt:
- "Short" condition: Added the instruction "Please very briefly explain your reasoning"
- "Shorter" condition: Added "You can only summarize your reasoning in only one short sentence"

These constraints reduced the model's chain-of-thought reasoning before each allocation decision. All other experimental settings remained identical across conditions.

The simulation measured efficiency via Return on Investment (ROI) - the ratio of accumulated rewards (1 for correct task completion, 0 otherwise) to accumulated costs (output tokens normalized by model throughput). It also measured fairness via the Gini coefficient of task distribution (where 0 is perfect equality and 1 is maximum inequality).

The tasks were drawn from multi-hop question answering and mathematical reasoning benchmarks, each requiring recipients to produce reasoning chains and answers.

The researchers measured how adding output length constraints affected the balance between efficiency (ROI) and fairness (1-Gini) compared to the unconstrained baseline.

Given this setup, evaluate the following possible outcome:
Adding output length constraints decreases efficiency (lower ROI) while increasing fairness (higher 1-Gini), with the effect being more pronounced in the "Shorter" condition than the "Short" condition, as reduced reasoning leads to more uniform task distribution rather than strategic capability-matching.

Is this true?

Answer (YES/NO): NO